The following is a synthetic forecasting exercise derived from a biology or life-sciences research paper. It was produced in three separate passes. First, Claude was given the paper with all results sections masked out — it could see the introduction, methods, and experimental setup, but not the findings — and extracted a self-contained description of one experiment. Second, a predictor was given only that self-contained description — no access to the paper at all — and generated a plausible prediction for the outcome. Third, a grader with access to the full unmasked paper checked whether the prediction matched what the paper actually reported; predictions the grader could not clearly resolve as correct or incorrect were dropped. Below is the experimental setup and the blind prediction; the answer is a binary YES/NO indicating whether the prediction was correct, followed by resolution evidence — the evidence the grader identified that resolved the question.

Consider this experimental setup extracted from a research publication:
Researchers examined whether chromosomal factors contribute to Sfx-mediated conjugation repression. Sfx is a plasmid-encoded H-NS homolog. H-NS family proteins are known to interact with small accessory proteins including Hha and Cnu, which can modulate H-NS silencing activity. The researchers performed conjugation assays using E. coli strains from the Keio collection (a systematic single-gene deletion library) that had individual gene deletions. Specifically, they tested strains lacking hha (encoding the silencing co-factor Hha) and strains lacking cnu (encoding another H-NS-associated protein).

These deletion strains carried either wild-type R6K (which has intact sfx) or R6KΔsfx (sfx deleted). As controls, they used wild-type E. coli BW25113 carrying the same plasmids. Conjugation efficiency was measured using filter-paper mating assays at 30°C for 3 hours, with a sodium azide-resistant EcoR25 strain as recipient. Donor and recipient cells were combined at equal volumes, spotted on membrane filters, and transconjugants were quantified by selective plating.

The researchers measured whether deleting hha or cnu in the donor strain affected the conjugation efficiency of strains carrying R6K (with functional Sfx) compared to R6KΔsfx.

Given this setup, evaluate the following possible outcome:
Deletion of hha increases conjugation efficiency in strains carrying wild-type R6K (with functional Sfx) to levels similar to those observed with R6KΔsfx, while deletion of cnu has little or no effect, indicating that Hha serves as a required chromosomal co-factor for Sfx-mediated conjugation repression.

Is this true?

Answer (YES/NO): NO